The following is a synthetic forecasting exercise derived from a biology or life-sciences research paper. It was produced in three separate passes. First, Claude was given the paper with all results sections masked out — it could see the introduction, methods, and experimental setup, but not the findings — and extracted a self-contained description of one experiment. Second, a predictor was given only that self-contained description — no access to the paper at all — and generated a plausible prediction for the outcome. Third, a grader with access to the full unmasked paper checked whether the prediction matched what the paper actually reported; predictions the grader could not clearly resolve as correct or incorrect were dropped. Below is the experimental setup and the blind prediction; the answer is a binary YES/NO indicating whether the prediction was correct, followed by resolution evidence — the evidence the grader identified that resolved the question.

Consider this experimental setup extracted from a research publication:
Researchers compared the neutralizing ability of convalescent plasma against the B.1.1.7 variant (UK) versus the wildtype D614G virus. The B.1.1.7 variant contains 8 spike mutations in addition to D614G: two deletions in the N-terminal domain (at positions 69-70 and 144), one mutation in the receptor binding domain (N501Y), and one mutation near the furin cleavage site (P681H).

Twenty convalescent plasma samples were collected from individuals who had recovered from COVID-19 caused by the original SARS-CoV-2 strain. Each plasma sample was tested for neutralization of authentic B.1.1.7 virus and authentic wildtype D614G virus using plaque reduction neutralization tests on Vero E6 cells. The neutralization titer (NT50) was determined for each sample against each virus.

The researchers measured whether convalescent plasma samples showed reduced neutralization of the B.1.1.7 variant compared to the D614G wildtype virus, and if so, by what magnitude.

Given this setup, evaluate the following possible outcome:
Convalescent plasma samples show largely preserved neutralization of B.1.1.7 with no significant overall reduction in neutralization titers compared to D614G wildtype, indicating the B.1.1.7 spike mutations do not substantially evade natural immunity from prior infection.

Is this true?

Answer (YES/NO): YES